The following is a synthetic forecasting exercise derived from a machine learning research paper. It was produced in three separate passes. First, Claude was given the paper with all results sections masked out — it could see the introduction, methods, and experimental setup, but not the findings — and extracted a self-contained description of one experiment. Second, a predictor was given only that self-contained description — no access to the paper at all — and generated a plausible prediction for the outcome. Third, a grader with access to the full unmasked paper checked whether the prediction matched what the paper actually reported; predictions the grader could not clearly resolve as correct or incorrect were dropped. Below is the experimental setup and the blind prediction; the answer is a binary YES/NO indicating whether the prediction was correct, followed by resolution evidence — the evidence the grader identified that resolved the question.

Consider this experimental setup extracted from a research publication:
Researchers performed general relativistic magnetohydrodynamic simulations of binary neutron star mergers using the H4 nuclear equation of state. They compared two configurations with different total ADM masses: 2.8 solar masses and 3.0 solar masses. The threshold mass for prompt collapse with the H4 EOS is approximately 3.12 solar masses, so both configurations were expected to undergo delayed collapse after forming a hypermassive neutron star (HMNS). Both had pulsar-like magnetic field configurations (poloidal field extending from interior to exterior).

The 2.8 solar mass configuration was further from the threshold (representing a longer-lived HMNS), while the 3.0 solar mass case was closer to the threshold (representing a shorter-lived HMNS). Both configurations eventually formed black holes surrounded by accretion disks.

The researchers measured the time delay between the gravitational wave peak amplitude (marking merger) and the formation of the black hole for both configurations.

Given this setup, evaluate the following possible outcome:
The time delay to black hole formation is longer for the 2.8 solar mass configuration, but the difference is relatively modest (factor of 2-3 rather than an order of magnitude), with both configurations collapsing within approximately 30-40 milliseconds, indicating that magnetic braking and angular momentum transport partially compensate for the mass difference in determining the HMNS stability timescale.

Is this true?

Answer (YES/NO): NO